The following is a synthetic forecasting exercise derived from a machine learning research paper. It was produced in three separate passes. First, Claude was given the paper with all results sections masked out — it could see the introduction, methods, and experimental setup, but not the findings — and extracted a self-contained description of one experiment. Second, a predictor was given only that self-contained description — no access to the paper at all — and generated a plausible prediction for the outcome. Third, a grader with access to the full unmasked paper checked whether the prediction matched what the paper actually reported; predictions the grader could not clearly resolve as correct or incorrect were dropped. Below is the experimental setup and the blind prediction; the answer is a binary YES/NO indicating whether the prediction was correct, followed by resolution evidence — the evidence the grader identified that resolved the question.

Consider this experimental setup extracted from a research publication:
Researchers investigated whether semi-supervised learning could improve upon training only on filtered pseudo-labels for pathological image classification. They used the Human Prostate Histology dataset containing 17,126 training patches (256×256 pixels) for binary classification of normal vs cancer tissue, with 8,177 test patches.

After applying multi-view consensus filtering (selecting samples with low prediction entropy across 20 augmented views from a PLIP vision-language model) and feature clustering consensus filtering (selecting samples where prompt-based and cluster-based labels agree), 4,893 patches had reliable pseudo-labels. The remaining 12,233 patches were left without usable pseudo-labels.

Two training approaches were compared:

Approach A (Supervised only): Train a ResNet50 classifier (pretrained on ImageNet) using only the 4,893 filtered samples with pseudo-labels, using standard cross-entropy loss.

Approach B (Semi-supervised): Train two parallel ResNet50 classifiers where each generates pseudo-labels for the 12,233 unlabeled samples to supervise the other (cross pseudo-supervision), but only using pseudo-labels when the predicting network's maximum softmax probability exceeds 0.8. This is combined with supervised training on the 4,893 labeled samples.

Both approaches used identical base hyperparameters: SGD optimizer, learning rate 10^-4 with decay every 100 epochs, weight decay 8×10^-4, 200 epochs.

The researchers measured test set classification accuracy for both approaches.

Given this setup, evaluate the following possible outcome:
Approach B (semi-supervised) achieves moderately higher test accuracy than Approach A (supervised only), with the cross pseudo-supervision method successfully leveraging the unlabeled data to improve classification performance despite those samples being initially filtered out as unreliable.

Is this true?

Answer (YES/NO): YES